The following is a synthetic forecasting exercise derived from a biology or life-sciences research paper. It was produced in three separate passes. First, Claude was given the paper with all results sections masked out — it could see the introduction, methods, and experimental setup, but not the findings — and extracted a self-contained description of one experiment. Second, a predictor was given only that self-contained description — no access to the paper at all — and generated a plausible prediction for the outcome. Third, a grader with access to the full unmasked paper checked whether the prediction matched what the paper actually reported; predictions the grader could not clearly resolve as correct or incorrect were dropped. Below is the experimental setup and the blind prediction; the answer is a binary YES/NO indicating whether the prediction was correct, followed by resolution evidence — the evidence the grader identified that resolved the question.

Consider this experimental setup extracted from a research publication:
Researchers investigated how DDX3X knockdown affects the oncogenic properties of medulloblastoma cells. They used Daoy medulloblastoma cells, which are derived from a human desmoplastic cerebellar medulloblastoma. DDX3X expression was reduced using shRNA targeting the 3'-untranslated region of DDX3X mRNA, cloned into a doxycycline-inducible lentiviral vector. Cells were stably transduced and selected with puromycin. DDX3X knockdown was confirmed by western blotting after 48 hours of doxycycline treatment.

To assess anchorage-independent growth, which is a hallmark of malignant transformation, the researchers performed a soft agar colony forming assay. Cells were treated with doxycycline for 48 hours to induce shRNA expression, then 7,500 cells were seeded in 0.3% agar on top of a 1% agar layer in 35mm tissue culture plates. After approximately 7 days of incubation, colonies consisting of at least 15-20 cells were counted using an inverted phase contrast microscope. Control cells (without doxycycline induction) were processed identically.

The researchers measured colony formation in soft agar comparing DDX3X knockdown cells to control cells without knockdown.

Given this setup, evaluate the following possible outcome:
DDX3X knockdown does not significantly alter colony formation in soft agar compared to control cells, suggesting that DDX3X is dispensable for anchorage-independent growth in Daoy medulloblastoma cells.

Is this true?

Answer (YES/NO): NO